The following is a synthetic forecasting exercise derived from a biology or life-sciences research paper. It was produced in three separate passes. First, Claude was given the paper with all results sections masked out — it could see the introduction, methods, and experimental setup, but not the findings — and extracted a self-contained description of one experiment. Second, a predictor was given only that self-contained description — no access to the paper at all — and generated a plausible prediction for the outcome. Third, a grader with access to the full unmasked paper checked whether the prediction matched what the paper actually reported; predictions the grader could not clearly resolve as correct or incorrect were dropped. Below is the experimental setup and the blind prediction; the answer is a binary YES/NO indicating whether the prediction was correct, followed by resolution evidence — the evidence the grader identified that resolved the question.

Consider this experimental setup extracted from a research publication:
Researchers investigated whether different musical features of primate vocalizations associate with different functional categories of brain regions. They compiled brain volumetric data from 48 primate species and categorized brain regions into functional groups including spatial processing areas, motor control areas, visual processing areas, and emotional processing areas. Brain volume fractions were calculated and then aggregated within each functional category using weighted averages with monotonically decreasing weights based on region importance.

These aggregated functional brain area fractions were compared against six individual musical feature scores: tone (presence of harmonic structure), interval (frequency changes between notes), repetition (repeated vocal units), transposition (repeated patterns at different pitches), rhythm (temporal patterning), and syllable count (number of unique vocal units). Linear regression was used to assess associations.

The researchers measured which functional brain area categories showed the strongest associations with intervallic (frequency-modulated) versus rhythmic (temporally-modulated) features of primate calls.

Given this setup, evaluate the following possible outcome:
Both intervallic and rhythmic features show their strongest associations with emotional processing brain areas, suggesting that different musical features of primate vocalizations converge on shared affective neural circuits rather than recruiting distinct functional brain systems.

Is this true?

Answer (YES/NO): NO